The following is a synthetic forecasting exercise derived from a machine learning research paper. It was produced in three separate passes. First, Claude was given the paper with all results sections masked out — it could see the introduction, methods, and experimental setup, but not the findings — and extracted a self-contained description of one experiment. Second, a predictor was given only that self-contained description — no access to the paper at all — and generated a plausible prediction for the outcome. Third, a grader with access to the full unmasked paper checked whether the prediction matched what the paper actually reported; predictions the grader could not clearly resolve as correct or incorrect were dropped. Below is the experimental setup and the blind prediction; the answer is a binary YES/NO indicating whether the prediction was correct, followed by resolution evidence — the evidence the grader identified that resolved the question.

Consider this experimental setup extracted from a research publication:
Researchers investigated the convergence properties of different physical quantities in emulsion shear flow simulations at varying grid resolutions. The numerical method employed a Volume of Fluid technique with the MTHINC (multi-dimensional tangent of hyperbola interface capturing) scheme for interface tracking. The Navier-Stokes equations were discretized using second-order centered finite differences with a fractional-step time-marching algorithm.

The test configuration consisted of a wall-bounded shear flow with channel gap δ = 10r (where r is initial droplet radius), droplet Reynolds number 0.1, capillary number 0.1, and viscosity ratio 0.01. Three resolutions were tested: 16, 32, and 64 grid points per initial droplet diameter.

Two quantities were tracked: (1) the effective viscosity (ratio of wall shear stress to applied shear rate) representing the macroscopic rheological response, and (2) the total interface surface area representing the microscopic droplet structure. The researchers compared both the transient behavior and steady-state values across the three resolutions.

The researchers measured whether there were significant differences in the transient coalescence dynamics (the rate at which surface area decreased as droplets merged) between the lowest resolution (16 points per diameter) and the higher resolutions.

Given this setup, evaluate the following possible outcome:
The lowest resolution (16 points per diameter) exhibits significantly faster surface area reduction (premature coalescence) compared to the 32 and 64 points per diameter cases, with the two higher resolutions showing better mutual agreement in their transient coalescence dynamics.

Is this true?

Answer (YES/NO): NO